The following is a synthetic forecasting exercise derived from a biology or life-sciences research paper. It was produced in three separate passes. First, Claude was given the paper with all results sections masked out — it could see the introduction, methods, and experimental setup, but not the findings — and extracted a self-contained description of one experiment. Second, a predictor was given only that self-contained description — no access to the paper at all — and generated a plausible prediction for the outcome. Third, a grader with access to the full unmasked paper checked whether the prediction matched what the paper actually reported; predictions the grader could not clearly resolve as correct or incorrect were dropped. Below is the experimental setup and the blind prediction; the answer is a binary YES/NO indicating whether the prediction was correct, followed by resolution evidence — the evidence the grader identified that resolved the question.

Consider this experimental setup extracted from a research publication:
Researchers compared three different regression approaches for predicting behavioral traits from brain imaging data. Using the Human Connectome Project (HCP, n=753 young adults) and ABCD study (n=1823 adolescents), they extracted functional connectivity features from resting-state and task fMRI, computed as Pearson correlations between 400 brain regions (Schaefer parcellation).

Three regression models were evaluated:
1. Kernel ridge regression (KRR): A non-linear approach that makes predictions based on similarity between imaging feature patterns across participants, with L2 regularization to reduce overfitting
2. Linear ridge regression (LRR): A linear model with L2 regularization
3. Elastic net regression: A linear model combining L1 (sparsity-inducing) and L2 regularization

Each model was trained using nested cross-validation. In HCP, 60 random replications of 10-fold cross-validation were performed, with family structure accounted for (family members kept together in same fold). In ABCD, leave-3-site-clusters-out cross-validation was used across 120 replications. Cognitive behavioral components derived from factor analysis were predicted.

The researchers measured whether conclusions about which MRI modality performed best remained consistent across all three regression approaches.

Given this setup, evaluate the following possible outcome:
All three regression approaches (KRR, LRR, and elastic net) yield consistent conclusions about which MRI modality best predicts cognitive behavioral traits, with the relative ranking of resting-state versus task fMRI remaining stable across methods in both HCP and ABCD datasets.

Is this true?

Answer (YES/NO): NO